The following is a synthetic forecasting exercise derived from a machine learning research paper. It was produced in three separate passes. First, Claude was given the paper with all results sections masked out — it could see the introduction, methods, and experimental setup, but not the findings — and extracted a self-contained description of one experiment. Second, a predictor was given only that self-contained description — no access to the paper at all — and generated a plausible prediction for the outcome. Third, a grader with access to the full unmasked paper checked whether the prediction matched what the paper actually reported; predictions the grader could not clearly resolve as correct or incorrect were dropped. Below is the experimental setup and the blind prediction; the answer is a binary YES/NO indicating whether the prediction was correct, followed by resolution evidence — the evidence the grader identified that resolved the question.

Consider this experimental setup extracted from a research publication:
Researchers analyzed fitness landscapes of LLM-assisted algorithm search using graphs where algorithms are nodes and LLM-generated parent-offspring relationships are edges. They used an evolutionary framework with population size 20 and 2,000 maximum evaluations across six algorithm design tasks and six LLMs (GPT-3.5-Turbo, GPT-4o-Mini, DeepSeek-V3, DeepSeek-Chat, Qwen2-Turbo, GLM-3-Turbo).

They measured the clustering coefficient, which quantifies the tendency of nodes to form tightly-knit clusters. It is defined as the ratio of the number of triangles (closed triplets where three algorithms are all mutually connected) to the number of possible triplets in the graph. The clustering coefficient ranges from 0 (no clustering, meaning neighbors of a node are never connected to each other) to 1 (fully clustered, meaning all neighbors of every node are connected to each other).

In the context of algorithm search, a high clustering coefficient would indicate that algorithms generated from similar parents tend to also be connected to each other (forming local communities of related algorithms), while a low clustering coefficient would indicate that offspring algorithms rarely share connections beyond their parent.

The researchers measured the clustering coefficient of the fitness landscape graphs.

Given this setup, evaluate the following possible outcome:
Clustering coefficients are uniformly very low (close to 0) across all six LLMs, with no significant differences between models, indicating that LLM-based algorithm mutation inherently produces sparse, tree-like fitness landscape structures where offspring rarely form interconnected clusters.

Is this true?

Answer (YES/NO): NO